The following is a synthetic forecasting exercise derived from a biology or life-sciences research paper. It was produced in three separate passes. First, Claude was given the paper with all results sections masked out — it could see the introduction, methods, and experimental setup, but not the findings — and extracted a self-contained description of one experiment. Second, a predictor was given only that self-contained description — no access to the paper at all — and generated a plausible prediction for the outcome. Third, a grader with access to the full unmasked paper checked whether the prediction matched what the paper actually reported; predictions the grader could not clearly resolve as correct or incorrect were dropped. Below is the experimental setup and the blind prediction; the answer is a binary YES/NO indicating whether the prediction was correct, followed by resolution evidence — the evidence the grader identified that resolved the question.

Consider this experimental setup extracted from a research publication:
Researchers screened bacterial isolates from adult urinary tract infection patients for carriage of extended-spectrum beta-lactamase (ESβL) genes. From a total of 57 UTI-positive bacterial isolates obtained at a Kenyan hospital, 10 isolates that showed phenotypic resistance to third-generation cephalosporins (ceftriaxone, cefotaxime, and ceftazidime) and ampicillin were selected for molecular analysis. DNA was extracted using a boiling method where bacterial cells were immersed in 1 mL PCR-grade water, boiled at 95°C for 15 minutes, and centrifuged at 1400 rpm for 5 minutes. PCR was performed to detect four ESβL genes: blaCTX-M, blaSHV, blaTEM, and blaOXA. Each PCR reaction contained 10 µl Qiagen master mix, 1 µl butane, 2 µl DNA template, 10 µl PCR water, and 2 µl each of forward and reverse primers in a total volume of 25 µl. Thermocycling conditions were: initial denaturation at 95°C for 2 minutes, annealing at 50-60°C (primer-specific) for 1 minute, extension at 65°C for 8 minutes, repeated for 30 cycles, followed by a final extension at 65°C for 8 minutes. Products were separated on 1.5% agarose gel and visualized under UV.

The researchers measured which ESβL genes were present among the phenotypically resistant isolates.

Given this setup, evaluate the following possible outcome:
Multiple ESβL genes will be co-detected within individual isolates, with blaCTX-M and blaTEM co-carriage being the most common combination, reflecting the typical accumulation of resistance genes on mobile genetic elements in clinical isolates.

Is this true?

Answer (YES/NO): NO